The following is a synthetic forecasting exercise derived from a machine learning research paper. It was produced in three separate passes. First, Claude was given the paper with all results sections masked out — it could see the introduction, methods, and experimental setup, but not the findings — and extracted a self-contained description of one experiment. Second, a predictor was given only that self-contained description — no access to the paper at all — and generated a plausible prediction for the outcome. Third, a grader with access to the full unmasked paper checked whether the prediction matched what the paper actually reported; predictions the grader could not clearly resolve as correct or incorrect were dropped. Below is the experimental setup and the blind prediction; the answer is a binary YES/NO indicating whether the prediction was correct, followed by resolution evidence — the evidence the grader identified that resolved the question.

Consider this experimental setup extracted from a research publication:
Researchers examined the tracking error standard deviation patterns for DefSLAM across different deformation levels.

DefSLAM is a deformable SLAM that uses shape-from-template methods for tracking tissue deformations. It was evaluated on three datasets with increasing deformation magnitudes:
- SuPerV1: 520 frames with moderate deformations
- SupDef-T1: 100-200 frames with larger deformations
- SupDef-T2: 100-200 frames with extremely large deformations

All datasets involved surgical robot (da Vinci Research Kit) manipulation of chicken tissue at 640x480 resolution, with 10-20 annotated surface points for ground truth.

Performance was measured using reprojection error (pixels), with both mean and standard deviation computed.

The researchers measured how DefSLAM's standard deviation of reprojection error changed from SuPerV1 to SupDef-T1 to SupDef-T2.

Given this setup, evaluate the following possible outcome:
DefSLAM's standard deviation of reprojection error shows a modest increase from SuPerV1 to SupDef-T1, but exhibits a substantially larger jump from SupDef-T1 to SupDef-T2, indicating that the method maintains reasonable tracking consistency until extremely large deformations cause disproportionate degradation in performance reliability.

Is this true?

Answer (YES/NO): NO